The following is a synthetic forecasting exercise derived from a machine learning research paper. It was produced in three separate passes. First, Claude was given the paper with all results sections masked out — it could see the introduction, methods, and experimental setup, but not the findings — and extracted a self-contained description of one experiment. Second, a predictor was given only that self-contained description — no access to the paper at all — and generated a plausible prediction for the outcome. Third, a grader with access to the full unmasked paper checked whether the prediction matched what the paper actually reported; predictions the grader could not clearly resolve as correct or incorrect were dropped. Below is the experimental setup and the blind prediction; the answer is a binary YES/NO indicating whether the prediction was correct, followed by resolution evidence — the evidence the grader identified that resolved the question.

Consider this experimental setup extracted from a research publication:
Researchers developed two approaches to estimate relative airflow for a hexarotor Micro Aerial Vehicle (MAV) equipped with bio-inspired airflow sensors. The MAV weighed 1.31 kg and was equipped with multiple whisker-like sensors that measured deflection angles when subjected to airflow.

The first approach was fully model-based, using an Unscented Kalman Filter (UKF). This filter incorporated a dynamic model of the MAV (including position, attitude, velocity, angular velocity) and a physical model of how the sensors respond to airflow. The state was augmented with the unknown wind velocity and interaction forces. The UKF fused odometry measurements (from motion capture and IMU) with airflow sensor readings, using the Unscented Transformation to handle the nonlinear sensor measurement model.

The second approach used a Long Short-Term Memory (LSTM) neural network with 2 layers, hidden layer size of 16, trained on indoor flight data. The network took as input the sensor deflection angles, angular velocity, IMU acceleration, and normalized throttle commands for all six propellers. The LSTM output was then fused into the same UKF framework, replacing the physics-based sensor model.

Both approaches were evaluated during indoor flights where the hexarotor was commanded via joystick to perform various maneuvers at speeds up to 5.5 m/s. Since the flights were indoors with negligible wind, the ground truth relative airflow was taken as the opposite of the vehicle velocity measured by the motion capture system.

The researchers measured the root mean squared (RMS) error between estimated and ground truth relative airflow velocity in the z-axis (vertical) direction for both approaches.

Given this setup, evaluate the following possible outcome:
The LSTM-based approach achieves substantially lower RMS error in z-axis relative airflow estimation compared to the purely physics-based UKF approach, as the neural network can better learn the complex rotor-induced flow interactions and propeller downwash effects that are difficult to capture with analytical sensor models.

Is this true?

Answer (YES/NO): YES